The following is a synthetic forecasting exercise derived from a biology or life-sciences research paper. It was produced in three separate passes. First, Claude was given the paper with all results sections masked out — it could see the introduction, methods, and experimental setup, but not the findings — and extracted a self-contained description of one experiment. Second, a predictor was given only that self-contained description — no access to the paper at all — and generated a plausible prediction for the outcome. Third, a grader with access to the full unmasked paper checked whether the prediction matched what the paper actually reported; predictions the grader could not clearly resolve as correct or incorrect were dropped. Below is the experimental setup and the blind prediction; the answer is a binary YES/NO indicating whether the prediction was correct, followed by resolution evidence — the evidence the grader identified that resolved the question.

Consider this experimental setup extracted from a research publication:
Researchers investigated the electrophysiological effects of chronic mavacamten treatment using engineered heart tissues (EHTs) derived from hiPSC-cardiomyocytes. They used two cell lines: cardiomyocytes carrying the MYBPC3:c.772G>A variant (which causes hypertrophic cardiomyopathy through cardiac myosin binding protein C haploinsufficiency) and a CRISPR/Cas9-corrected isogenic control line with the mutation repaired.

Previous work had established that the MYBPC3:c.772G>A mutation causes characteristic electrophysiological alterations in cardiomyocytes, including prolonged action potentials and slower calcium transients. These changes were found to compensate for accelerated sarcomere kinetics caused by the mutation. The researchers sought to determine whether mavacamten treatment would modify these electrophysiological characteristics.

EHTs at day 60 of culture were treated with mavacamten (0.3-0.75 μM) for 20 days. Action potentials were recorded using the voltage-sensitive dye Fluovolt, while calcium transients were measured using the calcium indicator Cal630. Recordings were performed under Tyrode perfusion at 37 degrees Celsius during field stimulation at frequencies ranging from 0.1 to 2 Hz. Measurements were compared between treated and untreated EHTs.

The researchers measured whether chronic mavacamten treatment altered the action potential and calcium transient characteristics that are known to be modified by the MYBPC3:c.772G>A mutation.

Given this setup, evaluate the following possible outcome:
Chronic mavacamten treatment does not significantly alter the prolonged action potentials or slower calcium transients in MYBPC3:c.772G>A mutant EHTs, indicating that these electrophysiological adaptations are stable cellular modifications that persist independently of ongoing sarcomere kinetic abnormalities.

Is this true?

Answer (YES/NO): YES